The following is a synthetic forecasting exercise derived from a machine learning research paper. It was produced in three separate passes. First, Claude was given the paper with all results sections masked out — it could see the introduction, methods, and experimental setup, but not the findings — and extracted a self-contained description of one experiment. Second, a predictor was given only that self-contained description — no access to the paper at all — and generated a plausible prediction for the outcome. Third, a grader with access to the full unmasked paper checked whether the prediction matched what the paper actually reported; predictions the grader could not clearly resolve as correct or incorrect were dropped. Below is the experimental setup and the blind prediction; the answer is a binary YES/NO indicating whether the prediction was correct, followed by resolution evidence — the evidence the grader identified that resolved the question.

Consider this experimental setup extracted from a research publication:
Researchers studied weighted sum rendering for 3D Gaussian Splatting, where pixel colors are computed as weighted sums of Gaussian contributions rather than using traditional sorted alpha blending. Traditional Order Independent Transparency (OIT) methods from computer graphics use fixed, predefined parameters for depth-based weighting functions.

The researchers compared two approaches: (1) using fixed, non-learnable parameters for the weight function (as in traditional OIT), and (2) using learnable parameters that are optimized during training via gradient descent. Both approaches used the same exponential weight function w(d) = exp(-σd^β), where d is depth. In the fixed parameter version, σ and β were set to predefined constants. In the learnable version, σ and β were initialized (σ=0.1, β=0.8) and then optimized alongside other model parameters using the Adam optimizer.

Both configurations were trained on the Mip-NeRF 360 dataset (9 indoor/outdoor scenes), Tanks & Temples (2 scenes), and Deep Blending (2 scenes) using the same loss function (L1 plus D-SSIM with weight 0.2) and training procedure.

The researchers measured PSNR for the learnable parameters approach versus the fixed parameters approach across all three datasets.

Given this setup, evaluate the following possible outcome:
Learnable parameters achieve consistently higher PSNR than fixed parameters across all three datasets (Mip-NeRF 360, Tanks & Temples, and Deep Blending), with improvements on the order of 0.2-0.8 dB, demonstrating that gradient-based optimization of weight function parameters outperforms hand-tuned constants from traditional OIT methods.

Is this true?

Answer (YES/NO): NO